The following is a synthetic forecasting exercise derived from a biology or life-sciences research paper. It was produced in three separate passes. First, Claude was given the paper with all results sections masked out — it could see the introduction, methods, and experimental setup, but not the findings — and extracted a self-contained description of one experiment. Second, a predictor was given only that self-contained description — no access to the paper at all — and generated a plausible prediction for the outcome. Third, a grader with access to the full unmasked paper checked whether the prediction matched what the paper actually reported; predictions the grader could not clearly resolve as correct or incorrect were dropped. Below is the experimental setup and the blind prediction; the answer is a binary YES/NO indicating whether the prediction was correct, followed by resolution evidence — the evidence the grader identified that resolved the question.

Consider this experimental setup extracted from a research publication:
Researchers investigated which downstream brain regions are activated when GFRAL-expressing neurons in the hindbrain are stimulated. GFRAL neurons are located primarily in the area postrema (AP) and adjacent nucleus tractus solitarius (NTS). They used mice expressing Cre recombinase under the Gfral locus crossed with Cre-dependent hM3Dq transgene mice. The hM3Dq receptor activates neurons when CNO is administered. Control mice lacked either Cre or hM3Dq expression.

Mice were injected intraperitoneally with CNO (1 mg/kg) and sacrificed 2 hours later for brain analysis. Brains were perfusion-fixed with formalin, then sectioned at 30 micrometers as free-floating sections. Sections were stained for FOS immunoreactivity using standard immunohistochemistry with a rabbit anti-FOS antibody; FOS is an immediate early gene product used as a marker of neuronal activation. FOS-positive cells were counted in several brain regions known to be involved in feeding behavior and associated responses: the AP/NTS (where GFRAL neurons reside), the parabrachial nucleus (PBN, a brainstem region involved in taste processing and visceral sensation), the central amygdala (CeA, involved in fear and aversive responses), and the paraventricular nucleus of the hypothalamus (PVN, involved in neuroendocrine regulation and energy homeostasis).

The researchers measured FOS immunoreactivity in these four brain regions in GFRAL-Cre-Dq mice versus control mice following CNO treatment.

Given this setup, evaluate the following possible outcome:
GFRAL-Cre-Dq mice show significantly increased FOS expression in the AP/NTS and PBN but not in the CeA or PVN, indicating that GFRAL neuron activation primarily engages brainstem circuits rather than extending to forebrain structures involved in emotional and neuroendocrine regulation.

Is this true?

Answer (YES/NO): NO